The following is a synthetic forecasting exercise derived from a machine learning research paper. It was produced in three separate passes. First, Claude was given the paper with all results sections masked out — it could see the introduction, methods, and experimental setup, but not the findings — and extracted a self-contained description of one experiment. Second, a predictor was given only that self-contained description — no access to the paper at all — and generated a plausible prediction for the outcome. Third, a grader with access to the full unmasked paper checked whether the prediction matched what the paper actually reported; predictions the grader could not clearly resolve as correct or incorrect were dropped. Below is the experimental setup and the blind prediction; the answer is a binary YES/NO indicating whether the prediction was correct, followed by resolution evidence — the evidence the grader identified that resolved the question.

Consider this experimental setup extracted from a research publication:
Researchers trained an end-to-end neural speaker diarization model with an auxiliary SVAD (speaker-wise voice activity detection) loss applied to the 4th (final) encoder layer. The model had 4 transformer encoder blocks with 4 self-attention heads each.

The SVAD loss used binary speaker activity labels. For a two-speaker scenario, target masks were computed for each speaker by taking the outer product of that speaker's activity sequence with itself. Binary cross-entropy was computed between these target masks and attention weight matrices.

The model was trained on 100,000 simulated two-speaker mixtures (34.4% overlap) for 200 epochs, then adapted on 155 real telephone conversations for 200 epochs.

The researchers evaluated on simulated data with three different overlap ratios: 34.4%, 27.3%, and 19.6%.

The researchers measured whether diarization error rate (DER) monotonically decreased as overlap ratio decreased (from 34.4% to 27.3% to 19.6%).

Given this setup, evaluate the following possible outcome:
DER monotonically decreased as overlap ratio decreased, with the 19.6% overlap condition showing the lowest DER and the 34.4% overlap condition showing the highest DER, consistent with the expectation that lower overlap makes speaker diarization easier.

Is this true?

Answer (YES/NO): NO